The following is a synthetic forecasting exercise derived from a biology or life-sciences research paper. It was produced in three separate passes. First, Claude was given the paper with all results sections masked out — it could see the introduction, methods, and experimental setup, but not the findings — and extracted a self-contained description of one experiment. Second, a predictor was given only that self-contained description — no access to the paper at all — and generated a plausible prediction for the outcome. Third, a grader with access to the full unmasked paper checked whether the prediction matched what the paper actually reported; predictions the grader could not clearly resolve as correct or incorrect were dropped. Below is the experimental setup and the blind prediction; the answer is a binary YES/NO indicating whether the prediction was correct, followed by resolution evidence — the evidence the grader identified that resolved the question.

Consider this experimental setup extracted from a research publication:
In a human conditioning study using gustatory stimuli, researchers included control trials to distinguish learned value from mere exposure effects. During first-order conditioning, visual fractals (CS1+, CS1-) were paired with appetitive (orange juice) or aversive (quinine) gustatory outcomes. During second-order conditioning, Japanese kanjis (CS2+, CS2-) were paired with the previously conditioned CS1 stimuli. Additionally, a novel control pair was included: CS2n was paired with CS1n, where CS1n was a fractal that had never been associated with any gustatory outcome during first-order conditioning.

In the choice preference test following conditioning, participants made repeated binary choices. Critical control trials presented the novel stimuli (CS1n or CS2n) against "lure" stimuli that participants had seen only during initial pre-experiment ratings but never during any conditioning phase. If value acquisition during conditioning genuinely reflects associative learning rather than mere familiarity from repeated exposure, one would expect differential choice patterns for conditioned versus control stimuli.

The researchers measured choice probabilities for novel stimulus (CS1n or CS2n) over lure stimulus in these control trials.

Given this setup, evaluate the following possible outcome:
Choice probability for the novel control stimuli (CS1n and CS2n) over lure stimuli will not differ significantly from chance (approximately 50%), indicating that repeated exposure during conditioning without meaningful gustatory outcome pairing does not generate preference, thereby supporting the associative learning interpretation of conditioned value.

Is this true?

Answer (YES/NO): YES